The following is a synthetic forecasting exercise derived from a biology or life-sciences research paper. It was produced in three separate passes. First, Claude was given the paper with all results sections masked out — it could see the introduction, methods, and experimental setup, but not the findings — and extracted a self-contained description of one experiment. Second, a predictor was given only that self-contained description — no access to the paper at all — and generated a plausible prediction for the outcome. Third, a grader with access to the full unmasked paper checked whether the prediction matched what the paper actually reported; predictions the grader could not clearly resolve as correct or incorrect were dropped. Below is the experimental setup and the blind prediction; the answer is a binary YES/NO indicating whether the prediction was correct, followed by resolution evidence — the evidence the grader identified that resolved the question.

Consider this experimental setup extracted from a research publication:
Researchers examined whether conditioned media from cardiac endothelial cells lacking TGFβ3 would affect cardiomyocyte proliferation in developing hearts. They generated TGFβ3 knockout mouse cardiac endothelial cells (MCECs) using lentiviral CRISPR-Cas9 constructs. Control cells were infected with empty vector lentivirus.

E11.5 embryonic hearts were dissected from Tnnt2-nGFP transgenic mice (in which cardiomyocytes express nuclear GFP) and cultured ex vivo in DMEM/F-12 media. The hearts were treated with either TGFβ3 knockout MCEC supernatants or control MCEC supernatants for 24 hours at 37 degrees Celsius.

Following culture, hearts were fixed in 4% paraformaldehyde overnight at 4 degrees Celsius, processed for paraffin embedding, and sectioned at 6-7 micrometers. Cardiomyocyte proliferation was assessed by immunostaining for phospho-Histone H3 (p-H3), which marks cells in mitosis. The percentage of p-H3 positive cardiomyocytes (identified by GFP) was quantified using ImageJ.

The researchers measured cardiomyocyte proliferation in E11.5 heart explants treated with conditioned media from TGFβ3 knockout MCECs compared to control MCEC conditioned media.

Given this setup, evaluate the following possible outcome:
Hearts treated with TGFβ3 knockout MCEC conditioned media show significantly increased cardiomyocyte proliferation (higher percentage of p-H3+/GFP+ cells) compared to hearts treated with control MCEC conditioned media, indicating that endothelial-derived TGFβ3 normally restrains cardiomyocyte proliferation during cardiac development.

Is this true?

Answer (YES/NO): NO